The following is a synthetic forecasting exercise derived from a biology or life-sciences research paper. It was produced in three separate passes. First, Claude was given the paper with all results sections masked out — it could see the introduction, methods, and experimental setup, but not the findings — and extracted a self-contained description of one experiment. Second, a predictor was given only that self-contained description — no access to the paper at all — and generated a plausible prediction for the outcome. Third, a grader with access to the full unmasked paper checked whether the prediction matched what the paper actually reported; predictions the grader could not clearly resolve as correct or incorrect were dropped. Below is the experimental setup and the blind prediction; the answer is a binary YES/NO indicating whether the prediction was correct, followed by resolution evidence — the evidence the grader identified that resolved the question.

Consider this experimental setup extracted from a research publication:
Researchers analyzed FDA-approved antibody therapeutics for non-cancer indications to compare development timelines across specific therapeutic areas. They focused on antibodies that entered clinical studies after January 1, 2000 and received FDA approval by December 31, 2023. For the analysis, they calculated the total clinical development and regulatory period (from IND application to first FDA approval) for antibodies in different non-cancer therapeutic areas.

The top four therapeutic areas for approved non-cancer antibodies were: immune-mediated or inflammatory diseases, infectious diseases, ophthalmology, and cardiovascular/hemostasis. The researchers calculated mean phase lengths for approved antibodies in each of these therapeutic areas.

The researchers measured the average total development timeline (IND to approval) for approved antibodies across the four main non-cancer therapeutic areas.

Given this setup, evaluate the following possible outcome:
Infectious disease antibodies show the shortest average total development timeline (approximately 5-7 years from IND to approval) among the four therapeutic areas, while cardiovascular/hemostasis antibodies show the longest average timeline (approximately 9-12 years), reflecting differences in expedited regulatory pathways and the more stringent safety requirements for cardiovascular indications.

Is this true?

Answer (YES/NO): NO